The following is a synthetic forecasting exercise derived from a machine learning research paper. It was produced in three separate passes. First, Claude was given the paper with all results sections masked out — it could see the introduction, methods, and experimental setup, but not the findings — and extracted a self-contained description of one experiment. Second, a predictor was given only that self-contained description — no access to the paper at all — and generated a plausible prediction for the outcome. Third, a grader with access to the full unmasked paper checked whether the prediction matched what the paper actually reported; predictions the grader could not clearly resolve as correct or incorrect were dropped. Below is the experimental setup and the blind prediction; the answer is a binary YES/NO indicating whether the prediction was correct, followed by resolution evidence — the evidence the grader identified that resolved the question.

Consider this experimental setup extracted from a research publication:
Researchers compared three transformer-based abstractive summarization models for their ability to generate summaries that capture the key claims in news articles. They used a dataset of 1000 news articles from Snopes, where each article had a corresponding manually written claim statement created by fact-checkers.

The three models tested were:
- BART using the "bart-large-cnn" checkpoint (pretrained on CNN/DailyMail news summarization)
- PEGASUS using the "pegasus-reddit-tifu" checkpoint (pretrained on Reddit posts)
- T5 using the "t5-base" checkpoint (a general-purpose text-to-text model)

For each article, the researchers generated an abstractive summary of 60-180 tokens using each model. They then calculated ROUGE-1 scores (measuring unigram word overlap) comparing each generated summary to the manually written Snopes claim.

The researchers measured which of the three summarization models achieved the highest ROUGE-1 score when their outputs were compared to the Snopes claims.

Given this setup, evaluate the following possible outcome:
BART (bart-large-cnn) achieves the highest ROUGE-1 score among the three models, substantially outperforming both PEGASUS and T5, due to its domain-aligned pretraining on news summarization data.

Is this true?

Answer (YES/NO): NO